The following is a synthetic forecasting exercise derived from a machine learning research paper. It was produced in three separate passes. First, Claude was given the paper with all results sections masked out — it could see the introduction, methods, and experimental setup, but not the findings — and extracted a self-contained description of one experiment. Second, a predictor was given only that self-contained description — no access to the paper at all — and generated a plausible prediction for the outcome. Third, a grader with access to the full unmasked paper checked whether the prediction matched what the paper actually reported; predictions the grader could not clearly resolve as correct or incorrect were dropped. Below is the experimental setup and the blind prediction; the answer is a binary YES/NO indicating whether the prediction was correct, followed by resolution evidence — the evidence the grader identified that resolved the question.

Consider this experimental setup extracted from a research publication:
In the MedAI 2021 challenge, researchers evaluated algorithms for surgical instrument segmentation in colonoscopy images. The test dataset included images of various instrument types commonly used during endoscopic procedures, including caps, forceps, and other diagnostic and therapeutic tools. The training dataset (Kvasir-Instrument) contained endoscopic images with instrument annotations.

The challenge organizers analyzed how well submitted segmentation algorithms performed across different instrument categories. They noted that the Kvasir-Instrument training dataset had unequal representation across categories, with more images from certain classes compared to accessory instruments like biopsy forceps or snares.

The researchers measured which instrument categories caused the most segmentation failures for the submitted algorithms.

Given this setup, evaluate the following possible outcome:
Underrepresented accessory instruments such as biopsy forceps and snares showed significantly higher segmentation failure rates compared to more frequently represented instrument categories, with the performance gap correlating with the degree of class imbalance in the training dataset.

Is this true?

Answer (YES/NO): NO